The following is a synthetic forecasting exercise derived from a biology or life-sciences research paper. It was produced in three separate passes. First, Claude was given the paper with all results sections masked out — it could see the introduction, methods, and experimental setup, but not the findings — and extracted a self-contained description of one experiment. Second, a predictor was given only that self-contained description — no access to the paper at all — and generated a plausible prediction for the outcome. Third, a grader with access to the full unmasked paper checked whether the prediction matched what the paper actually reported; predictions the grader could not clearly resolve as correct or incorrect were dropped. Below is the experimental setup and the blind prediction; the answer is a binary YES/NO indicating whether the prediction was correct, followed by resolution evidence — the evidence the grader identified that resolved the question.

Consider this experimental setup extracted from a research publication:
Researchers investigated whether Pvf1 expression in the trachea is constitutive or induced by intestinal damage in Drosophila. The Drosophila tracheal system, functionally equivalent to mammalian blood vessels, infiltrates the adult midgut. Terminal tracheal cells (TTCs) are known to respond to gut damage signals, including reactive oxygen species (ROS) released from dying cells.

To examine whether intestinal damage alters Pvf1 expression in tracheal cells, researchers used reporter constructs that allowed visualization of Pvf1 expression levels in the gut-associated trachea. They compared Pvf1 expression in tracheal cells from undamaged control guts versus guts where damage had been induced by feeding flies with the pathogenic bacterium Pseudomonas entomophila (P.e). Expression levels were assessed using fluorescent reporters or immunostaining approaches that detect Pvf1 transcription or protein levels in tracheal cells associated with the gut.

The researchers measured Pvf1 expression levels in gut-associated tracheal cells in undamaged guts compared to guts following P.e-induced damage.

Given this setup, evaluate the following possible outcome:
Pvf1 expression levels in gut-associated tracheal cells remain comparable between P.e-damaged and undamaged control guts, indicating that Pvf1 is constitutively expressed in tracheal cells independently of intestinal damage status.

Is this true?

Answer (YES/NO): NO